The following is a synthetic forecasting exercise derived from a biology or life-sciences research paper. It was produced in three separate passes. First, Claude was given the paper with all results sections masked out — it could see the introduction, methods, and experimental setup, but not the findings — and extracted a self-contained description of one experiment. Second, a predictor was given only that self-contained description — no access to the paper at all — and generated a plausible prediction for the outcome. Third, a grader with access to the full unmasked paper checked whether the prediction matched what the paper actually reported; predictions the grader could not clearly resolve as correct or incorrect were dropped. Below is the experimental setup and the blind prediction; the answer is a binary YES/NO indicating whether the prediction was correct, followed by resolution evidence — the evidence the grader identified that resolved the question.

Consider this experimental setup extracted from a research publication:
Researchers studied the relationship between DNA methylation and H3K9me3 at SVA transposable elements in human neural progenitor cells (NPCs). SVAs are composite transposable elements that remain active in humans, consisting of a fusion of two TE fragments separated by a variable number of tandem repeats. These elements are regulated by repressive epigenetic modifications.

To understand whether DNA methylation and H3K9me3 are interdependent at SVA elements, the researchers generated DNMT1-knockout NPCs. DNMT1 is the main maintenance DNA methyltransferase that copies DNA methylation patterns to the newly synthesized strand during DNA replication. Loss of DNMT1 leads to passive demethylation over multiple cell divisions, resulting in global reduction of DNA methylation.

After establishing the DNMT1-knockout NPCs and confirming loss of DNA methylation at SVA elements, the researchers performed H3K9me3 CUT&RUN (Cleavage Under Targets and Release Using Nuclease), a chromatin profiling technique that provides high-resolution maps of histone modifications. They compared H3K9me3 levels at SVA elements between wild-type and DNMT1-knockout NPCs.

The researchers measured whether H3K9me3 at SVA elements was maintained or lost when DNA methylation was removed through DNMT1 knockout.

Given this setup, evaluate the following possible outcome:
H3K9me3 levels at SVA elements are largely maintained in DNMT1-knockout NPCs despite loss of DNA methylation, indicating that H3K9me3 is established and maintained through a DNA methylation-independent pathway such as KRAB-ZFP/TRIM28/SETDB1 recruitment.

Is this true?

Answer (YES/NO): YES